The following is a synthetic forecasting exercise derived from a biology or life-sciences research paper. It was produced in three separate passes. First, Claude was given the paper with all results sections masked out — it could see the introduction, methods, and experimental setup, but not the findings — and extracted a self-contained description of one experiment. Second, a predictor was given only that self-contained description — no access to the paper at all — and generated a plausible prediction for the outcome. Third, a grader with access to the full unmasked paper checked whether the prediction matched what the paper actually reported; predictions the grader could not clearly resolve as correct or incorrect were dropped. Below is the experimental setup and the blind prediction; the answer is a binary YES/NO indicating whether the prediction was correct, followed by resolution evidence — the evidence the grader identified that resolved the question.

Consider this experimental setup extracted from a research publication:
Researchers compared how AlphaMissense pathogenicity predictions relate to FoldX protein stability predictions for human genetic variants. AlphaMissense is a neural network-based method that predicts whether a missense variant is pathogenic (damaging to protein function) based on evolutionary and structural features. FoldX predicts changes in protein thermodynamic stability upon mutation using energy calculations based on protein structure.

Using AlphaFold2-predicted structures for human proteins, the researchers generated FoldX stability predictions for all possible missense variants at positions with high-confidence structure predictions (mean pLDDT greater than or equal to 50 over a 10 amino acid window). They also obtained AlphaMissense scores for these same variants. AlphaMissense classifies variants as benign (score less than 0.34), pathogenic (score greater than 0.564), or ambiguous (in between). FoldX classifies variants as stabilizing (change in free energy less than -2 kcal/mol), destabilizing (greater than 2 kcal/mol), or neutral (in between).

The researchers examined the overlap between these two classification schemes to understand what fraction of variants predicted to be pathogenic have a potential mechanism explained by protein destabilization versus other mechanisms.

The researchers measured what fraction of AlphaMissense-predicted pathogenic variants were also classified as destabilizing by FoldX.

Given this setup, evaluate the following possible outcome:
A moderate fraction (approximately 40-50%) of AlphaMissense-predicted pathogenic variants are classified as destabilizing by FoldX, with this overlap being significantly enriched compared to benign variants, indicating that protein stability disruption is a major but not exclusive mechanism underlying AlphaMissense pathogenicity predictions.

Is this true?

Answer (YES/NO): YES